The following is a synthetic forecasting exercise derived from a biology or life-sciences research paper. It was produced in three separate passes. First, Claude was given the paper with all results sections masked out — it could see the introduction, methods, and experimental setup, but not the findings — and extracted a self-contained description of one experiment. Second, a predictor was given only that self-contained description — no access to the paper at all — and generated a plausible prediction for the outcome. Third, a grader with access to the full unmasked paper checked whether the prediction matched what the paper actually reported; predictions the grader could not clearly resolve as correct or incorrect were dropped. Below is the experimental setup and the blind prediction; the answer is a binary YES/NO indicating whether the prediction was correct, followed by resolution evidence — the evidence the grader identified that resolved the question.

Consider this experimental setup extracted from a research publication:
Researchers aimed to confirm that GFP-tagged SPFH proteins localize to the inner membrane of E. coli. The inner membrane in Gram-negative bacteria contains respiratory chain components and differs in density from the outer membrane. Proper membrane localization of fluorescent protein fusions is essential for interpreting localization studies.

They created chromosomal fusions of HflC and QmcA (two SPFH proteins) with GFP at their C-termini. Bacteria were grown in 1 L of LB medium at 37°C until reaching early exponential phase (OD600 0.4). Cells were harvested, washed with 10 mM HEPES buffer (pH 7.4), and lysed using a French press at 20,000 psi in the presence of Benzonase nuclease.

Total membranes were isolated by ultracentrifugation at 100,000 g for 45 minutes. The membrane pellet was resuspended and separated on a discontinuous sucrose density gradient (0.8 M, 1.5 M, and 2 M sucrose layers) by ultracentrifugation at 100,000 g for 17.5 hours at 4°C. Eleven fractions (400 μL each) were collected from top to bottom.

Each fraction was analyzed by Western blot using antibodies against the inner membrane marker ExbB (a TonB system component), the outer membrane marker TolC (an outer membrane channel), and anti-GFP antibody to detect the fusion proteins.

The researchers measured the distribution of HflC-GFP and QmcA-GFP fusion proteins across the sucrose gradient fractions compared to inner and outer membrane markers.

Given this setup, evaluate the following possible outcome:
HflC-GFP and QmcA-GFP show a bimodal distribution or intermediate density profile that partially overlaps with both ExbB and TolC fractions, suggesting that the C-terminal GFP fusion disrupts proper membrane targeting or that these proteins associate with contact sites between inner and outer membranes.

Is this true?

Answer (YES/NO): NO